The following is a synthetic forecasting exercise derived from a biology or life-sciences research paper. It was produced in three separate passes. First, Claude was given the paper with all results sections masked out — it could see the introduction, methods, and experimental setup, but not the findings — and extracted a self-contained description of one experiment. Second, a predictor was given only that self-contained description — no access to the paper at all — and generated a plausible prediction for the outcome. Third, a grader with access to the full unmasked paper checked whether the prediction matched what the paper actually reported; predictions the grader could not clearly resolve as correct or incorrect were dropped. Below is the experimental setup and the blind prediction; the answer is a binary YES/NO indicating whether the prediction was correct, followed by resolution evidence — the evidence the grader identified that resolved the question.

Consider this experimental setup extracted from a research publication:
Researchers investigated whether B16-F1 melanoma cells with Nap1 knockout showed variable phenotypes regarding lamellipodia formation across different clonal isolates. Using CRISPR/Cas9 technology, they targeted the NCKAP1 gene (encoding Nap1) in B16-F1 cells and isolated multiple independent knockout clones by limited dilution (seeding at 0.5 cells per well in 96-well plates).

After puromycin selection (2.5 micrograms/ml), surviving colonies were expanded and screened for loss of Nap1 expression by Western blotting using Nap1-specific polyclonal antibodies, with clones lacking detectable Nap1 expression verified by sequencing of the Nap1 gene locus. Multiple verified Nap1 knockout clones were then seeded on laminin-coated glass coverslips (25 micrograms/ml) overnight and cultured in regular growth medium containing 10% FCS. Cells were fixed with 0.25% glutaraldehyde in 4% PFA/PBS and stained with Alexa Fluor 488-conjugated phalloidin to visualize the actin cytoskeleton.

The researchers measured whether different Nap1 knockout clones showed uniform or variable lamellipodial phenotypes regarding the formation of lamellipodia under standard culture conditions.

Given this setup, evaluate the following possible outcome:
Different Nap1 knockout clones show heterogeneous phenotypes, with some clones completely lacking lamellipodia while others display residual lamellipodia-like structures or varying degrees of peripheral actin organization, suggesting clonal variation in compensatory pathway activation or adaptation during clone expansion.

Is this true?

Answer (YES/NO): YES